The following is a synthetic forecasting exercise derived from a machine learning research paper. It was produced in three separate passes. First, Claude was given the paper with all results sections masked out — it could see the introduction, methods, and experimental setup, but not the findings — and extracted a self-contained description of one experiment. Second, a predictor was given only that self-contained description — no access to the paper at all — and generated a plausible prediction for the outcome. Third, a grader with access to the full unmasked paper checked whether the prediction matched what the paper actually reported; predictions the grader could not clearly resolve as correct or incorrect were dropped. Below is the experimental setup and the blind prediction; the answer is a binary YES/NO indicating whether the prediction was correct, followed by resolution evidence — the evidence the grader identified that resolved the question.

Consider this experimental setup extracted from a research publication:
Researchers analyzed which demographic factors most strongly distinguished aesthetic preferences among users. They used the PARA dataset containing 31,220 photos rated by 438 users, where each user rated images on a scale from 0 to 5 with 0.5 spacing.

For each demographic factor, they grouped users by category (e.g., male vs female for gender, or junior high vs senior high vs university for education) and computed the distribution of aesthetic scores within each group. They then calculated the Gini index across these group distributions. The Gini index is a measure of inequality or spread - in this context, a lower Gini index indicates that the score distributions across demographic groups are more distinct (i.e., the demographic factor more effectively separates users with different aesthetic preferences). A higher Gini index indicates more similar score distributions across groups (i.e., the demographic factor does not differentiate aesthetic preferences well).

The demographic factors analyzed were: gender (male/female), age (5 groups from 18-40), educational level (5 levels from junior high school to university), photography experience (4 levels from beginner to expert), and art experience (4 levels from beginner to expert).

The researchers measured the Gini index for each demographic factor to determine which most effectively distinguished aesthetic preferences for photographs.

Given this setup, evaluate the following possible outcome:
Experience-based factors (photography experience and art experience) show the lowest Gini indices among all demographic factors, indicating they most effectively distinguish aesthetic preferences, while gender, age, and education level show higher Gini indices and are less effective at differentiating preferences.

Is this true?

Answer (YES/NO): NO